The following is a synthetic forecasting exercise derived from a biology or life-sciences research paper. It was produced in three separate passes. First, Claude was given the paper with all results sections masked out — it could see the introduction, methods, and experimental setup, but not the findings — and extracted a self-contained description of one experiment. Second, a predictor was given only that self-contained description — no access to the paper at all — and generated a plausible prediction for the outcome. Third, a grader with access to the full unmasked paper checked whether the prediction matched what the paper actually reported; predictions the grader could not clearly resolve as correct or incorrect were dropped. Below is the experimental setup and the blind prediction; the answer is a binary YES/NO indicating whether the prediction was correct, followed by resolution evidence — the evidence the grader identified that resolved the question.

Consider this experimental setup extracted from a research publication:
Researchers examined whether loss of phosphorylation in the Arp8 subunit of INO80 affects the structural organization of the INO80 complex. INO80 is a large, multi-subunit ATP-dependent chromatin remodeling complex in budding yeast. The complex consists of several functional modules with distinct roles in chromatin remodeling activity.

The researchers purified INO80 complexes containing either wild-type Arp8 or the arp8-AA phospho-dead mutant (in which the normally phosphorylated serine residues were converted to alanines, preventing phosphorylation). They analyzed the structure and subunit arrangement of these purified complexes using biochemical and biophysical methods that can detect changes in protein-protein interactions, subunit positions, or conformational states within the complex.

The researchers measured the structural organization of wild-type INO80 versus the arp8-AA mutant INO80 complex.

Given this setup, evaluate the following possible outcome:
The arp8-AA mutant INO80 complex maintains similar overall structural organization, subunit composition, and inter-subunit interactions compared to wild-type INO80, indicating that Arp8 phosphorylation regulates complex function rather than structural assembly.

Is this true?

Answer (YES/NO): NO